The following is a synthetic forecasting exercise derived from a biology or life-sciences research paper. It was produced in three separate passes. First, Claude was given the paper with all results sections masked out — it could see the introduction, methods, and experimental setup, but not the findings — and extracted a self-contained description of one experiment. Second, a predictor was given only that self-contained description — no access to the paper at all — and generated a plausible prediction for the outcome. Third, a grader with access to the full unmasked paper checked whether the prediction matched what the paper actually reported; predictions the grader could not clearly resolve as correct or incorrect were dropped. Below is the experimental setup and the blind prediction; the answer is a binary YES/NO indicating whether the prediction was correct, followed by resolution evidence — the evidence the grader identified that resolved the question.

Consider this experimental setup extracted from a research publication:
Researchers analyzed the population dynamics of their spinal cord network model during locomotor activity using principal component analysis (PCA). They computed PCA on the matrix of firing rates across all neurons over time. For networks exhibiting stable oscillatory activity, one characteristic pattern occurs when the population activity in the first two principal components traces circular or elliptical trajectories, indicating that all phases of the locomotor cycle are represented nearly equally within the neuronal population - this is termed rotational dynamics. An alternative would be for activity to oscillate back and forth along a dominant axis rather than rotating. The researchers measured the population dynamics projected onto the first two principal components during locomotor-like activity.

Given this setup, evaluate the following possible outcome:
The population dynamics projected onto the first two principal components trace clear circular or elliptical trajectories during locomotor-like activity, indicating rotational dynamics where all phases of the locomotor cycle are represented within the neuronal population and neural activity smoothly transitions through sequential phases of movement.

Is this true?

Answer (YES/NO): YES